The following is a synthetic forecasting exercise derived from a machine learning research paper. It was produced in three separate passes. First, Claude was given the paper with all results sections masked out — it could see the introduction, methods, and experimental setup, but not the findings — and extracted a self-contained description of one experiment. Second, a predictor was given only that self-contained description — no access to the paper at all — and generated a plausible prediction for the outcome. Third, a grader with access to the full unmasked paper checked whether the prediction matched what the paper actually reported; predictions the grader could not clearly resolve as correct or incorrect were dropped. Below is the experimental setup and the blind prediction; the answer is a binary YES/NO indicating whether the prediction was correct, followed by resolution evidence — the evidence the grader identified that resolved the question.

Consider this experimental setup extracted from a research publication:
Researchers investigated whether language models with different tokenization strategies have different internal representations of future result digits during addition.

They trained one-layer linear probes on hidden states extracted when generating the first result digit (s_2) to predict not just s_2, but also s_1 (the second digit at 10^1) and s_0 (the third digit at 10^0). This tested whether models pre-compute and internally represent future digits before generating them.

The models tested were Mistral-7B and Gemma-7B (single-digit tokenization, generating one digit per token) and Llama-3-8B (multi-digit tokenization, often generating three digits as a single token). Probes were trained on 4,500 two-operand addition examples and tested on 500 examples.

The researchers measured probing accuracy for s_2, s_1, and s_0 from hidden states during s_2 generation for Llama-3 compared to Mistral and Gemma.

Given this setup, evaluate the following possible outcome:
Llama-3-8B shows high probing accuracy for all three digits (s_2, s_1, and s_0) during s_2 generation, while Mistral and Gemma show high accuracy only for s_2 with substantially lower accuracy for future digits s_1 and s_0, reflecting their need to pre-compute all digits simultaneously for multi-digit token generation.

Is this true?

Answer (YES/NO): YES